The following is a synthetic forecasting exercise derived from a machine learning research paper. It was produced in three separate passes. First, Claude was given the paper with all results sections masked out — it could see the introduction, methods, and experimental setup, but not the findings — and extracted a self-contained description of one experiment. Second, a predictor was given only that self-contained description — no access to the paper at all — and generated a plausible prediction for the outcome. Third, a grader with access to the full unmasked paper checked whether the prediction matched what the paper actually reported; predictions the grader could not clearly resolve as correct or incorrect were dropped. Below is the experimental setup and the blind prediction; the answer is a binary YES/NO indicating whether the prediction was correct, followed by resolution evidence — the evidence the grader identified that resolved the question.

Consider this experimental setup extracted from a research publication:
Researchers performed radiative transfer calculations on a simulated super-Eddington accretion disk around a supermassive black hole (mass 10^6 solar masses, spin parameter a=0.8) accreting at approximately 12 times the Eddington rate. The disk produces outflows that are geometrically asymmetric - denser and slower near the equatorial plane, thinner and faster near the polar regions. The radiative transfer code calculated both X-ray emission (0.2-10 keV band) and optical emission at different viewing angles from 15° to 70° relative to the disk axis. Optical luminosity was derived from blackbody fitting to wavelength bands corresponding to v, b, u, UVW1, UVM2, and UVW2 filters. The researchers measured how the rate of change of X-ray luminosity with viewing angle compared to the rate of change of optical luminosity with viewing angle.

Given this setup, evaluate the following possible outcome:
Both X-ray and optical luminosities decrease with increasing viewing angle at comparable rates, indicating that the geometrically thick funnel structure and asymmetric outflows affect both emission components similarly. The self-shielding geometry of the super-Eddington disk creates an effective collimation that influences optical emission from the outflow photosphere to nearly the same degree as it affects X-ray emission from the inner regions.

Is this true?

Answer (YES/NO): NO